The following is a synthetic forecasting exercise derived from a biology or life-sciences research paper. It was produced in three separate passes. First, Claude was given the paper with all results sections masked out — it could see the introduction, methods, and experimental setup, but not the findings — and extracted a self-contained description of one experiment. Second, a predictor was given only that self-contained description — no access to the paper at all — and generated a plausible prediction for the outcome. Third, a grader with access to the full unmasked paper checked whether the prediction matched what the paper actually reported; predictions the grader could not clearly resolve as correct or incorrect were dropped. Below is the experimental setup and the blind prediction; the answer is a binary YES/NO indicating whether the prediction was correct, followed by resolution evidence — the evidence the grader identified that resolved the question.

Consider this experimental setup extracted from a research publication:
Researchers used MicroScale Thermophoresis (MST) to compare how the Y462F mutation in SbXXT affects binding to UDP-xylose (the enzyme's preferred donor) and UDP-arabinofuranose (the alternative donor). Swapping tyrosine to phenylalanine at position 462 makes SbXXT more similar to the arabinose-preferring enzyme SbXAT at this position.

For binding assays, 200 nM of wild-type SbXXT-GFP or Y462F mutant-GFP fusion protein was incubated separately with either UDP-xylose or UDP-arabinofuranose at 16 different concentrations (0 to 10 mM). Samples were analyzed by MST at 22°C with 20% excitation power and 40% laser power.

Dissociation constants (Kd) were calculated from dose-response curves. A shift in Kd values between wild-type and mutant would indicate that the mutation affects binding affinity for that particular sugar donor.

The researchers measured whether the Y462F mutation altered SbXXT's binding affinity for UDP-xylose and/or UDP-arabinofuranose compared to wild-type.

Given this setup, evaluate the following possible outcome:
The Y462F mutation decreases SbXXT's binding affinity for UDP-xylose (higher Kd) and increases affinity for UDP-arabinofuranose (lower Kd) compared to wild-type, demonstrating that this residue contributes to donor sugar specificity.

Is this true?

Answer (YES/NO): YES